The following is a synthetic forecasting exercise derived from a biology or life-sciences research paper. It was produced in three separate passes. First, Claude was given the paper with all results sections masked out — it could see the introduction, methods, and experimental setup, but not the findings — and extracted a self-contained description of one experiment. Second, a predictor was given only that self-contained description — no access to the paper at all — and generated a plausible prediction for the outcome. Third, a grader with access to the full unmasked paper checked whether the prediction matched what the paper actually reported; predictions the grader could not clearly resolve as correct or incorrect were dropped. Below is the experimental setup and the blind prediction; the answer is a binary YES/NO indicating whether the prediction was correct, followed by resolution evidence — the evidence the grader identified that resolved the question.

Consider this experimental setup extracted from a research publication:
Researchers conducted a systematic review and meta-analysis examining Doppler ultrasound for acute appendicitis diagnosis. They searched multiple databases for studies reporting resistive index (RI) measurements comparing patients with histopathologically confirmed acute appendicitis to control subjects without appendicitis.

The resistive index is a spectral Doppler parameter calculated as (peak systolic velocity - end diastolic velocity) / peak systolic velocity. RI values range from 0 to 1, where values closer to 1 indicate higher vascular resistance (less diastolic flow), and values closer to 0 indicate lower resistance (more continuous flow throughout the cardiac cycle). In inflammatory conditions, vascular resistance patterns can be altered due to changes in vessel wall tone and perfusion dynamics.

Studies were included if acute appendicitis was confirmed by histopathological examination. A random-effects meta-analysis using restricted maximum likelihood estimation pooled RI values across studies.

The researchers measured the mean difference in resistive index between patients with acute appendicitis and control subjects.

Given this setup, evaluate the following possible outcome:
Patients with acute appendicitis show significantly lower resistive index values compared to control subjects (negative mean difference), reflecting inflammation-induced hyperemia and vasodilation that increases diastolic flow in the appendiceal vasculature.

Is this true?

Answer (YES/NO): NO